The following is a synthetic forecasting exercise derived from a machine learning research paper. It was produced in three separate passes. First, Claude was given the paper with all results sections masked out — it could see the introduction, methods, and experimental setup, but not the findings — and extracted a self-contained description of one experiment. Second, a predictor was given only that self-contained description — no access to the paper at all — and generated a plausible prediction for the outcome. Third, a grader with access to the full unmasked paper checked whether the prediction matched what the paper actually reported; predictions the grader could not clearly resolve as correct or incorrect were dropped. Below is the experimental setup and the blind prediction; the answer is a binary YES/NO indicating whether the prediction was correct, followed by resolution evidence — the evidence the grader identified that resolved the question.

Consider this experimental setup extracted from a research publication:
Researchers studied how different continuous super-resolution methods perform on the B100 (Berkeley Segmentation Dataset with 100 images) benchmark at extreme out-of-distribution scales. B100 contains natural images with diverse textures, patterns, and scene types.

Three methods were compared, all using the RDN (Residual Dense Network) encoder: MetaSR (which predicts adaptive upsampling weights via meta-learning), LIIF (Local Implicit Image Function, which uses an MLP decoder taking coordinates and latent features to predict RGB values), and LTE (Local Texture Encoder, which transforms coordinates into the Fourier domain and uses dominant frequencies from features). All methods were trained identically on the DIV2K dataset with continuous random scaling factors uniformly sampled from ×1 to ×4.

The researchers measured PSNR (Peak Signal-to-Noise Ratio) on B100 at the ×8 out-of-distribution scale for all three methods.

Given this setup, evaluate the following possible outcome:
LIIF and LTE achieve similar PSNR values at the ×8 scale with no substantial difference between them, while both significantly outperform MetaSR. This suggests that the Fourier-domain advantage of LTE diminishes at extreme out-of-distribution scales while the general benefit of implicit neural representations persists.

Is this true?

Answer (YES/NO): NO